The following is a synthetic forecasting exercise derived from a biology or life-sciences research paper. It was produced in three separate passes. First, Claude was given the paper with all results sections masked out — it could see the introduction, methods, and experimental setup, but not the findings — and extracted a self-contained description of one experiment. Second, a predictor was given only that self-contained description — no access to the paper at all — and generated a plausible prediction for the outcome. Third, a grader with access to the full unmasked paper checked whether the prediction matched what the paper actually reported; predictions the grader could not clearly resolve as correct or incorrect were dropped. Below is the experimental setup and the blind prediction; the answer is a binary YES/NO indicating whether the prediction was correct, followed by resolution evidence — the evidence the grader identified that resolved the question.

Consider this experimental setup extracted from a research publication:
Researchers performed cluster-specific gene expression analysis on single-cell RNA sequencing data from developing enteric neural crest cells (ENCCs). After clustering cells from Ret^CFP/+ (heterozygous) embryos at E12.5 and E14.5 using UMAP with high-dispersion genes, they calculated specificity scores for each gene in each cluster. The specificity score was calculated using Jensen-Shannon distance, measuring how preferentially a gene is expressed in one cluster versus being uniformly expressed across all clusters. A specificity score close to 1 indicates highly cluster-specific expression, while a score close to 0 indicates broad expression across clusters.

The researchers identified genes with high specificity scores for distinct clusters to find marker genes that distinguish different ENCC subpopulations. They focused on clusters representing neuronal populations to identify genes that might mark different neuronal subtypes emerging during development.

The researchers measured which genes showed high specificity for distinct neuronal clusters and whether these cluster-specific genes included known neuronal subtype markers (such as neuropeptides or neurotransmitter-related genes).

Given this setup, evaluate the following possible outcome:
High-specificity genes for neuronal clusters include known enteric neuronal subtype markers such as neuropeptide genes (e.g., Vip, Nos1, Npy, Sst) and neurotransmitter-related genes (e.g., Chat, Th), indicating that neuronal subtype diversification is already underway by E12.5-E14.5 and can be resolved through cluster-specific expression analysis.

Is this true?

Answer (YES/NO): YES